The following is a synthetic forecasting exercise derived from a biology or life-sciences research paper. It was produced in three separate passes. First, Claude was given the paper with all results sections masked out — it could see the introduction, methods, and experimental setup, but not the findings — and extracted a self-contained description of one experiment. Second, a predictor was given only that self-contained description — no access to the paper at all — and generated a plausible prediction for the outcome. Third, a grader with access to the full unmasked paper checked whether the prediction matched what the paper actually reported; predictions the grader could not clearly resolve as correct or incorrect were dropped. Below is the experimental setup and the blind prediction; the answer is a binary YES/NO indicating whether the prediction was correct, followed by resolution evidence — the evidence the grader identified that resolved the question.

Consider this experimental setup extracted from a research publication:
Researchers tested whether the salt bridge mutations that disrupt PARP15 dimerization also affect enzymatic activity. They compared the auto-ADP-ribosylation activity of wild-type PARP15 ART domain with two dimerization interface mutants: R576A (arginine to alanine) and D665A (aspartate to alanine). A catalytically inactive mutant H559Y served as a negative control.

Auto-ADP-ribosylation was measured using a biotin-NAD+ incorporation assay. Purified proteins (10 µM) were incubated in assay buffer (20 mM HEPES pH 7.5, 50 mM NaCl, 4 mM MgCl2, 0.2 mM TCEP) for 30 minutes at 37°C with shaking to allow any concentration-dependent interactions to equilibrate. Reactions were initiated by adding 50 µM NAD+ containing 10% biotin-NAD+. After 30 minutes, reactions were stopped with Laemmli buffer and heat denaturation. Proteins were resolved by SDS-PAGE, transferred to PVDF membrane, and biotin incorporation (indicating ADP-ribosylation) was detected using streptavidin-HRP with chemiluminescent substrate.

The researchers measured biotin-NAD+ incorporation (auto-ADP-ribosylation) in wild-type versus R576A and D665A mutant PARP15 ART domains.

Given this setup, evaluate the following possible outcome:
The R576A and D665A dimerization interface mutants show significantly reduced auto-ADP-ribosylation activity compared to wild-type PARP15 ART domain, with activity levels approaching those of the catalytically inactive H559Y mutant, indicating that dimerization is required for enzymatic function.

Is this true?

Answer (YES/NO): NO